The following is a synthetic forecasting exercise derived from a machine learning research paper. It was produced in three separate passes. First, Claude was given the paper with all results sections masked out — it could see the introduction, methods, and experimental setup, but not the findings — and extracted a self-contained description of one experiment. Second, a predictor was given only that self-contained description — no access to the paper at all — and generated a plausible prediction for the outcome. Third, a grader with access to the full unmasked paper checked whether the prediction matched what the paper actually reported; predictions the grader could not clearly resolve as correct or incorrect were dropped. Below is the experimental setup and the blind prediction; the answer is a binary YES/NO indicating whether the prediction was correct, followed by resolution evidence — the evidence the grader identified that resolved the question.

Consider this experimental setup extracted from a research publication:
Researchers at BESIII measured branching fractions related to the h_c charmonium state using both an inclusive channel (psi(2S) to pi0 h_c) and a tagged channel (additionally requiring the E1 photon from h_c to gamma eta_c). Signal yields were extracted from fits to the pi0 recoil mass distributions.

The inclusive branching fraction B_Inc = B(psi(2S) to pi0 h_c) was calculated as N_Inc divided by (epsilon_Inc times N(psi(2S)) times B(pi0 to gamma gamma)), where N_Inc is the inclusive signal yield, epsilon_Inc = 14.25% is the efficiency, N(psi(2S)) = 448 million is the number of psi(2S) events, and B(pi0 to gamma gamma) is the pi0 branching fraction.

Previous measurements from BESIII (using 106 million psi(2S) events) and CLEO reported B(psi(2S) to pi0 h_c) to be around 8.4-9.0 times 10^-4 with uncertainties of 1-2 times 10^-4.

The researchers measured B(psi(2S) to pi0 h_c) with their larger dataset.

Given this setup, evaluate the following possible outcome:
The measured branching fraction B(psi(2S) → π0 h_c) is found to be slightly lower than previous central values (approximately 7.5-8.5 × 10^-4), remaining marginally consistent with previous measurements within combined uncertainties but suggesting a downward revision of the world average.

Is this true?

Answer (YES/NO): NO